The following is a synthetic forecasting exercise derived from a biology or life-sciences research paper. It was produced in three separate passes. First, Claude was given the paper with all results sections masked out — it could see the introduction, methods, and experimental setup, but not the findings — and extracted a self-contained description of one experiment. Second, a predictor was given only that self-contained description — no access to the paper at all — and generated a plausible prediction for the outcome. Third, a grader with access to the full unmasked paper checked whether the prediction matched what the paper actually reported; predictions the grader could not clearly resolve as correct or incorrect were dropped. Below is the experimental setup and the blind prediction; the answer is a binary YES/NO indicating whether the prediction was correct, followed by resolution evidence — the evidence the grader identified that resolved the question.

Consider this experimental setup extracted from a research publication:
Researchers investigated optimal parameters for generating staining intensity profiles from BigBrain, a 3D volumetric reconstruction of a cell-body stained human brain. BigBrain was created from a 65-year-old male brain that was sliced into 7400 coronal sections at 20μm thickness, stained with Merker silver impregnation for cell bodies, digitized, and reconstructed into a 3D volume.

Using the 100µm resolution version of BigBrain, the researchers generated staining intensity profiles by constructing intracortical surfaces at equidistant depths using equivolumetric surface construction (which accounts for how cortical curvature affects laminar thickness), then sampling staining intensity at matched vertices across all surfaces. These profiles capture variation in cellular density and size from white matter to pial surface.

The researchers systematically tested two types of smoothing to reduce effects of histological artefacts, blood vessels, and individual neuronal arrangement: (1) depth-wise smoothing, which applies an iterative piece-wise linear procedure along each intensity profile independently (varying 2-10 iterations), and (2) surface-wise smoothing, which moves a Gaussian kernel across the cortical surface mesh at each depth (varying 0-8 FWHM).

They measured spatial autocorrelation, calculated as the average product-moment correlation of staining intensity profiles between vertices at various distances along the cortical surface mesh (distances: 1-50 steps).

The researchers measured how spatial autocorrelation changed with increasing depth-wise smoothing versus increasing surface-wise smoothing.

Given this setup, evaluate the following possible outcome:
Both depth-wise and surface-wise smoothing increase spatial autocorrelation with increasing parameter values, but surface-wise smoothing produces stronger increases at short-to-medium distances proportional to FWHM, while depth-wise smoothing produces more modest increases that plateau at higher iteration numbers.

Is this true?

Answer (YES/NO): NO